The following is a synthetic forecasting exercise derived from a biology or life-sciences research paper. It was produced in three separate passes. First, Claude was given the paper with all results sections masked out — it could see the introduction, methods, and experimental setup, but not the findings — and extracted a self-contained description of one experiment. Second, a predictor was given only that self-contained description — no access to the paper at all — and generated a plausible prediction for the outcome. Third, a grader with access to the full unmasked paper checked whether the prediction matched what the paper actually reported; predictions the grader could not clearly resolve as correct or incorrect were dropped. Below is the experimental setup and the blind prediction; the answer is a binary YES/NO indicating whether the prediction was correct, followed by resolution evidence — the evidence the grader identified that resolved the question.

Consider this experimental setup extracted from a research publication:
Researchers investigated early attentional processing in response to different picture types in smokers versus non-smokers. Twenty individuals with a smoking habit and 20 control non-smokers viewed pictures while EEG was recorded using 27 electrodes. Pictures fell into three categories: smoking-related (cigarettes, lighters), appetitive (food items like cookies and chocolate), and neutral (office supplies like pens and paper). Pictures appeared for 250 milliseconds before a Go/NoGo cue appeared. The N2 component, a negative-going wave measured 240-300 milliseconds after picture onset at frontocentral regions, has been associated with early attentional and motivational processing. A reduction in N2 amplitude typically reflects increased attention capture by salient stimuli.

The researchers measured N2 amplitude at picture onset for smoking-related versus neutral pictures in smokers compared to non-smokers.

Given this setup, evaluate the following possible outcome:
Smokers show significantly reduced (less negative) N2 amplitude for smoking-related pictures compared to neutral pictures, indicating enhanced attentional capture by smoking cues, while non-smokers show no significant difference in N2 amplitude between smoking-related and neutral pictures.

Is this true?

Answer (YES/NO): YES